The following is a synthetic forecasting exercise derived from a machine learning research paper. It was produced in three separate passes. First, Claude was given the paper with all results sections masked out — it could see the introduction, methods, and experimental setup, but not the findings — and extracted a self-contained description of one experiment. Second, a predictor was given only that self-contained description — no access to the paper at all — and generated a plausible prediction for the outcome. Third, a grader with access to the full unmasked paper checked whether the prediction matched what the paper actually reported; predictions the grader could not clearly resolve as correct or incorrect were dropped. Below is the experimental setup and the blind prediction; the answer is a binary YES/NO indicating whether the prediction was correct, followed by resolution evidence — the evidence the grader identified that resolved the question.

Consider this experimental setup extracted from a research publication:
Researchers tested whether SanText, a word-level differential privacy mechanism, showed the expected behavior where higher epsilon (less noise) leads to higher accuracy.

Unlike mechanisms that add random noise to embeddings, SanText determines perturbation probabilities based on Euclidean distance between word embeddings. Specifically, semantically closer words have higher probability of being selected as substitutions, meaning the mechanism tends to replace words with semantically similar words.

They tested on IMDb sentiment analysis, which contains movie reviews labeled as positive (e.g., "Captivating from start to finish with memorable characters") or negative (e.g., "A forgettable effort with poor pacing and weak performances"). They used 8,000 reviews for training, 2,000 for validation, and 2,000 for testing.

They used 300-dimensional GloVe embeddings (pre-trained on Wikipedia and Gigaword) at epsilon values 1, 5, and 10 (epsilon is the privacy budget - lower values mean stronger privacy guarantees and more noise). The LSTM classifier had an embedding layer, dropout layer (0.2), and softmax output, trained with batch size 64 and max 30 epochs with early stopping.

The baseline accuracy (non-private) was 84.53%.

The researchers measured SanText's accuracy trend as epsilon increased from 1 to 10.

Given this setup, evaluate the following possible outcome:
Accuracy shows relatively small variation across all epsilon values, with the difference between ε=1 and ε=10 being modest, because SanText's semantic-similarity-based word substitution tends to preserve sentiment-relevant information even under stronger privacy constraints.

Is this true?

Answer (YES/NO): YES